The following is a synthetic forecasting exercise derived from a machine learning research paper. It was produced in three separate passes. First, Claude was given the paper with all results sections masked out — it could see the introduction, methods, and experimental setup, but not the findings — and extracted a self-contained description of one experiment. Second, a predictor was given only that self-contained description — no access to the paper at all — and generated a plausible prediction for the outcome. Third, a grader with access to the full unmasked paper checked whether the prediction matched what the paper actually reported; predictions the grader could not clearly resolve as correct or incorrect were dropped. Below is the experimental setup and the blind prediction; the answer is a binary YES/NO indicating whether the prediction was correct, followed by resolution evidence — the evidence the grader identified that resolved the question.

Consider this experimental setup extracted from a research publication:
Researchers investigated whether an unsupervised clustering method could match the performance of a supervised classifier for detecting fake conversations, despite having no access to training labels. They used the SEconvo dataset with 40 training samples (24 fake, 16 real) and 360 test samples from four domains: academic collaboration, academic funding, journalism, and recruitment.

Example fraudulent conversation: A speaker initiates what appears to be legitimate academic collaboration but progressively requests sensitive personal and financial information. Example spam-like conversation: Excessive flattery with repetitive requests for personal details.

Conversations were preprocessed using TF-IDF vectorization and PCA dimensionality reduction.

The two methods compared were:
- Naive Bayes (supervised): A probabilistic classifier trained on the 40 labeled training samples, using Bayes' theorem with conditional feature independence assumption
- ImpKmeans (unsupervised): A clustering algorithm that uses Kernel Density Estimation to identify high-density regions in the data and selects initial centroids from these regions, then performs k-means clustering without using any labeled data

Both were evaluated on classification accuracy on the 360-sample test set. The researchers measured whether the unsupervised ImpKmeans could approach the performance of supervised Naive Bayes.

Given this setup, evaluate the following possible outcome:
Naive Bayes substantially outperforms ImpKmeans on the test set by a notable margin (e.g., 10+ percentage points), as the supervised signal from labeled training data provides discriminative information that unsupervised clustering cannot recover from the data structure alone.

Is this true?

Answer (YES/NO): NO